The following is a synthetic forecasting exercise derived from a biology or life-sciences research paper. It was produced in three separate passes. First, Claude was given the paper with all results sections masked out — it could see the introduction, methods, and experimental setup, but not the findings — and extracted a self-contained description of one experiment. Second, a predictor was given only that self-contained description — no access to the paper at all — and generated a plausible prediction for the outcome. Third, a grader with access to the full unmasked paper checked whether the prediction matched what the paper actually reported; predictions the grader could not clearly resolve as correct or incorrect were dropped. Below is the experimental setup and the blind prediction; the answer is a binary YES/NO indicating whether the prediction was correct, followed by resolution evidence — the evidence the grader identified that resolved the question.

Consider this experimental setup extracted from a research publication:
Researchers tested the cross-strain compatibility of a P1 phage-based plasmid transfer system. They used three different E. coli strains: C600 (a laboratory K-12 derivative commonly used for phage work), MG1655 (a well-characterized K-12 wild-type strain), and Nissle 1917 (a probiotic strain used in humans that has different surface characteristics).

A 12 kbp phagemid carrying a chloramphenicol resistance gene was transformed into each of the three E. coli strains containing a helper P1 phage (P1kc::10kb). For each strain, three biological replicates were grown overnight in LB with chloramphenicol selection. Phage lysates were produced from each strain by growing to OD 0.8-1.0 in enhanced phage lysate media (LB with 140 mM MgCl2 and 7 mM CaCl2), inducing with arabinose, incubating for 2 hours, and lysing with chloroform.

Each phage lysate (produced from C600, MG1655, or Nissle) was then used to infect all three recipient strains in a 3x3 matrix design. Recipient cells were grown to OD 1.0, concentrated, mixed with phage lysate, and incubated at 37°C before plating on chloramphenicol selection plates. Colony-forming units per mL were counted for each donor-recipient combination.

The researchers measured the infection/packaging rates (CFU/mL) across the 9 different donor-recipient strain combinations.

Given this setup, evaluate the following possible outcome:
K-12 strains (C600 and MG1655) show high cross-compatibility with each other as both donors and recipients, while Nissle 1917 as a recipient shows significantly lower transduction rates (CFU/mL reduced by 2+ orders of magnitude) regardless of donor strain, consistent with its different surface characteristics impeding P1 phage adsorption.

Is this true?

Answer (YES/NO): NO